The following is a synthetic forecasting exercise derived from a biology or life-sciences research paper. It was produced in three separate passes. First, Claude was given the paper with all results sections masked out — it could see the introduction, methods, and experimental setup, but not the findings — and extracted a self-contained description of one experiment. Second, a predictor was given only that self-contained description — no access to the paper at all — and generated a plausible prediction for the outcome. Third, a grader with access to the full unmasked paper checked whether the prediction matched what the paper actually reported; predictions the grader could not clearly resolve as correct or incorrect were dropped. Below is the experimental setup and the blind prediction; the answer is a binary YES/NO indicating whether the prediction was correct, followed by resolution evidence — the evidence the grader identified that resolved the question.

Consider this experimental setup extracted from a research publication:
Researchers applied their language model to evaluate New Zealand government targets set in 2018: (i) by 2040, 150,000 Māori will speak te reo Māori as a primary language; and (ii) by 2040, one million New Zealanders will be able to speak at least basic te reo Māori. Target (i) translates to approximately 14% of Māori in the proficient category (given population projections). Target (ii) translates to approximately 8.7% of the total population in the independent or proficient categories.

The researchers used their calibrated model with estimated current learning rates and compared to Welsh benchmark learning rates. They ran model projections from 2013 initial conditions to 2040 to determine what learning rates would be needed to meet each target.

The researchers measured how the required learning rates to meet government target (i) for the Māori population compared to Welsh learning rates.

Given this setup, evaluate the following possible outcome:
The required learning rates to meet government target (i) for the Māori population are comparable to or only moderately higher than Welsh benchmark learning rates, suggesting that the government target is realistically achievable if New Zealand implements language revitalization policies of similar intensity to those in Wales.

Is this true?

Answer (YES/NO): NO